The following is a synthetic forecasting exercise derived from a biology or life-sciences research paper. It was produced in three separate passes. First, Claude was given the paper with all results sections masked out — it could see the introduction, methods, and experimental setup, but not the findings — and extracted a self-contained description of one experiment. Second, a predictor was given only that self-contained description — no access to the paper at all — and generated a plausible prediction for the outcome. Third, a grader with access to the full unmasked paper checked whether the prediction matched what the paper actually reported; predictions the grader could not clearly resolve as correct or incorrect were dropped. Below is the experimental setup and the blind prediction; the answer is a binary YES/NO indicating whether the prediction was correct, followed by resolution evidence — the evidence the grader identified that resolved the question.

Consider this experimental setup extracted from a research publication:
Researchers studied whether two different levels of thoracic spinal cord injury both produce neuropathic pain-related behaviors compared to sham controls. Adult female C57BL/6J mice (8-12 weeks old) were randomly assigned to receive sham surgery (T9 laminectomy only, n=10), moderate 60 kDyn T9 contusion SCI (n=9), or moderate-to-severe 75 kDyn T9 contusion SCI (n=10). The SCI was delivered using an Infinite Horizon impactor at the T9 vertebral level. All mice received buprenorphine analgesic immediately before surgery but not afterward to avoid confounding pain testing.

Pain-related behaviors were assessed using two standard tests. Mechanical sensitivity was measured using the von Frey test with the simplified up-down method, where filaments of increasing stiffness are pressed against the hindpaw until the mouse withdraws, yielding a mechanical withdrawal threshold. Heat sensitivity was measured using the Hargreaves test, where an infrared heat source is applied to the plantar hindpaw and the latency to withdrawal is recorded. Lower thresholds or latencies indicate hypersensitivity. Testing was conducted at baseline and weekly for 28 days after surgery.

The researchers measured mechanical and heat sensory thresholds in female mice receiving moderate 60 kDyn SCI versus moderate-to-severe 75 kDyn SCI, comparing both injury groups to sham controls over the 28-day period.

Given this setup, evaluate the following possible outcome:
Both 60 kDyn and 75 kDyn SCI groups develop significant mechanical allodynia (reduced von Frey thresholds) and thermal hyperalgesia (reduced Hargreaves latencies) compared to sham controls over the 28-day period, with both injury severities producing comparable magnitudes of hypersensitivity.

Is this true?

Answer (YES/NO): NO